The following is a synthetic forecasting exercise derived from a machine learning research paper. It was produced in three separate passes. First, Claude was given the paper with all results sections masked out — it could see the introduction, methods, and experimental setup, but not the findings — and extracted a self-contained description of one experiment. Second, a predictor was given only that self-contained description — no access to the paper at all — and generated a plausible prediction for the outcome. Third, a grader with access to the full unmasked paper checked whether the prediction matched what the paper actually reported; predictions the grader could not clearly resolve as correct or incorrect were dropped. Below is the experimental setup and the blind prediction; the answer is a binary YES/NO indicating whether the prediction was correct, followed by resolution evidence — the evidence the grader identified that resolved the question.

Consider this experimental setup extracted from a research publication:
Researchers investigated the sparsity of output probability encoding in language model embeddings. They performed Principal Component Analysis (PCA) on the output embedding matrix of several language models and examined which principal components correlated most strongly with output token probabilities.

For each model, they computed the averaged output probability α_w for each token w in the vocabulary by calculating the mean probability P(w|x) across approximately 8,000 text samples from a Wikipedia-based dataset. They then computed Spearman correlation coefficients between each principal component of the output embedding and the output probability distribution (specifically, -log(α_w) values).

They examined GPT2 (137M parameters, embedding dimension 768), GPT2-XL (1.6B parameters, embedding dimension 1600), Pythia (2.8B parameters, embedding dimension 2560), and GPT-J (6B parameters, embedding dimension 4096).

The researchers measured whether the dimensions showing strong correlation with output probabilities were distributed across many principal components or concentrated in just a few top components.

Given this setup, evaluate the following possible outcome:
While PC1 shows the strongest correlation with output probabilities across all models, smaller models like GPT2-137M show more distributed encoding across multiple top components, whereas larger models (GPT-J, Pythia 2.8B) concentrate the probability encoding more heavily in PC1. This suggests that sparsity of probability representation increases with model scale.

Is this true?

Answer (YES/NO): NO